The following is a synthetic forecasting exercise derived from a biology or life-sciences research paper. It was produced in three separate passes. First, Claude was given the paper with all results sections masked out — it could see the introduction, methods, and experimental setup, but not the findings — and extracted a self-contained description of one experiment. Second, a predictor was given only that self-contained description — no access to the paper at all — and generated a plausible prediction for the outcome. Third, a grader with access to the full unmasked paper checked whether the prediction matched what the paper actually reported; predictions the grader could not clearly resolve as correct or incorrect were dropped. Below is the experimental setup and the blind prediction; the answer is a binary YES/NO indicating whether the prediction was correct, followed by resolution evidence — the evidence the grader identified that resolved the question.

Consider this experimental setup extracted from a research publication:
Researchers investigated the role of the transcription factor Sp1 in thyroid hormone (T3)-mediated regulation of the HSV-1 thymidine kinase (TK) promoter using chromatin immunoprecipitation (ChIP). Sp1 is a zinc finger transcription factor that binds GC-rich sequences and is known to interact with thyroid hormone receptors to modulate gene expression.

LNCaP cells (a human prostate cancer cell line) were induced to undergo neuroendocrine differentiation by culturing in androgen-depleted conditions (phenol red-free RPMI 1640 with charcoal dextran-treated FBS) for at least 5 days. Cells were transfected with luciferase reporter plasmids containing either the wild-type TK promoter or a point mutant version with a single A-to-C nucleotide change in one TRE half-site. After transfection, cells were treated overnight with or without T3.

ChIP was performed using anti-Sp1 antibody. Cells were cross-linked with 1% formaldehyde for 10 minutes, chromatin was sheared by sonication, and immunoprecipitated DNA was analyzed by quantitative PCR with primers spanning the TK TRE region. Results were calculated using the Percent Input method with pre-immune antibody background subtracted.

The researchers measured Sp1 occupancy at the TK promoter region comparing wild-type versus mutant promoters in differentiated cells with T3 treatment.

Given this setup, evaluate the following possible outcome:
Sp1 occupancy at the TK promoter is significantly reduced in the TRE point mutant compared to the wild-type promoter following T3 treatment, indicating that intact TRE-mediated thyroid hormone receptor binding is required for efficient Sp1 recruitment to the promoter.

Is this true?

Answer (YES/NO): NO